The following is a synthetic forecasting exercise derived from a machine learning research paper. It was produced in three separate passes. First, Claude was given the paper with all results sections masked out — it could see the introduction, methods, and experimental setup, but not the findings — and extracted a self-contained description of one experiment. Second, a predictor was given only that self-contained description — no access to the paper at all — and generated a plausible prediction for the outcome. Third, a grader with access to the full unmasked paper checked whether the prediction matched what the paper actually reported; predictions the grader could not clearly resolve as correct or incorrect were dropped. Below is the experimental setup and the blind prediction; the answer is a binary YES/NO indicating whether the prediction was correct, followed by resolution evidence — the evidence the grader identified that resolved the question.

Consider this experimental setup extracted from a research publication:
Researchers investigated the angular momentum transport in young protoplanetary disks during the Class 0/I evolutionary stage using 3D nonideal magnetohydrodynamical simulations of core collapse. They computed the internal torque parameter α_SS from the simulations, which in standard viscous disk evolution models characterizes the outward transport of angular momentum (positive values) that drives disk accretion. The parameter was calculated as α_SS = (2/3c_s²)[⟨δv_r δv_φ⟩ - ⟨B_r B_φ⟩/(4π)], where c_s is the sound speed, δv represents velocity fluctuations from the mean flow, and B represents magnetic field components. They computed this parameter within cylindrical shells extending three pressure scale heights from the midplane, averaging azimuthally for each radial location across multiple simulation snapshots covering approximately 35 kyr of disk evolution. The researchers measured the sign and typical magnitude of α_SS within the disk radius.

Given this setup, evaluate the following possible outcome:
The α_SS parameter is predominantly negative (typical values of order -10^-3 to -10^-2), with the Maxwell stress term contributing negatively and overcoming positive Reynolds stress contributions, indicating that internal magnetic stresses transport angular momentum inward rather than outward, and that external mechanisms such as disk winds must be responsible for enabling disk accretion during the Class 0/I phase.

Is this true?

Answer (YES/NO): NO